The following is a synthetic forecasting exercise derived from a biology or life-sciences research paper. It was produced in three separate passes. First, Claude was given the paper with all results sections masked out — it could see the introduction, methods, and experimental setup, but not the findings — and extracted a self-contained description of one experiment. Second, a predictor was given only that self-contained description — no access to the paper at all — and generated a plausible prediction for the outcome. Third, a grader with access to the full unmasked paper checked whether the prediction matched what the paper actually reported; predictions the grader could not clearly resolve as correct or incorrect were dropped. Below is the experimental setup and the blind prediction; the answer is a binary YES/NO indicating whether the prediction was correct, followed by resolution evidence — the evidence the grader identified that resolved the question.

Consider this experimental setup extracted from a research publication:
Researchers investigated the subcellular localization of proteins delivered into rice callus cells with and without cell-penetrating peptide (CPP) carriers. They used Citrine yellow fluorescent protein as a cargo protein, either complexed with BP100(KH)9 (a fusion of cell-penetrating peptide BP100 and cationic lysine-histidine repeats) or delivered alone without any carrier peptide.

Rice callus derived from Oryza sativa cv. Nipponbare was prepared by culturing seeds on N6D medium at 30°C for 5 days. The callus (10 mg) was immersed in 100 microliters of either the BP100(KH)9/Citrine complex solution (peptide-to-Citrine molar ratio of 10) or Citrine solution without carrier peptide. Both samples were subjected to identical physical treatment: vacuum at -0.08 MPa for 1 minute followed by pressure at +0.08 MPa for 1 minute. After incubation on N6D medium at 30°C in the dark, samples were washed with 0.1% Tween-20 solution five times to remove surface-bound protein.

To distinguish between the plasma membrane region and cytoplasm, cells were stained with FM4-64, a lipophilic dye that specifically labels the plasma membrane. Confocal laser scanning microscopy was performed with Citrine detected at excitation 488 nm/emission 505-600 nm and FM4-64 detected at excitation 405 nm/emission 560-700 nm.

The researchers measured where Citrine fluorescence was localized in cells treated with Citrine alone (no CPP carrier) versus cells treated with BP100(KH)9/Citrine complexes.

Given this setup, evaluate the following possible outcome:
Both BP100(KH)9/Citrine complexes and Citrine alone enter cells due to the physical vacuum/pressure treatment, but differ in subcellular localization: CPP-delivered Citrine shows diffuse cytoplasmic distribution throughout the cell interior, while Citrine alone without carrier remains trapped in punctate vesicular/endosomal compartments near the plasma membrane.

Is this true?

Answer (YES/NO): NO